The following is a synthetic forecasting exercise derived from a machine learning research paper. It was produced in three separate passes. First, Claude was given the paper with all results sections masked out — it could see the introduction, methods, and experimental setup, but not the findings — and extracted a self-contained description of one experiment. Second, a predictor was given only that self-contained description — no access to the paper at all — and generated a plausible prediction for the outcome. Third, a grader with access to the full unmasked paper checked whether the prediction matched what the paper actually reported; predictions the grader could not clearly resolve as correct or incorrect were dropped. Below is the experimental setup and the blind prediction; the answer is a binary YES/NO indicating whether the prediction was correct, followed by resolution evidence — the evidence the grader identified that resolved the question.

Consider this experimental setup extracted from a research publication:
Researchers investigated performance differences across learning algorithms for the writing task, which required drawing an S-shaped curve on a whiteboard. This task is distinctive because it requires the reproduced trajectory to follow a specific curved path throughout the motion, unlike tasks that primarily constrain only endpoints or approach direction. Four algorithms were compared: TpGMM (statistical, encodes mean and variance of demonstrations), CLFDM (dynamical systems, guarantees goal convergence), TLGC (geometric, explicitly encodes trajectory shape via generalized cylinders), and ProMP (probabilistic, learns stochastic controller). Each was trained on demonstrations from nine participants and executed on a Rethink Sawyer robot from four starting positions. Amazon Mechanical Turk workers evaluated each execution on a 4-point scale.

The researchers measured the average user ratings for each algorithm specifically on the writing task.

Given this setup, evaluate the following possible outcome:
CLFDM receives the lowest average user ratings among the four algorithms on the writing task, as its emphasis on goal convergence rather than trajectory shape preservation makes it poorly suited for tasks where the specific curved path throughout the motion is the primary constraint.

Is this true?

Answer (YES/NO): NO